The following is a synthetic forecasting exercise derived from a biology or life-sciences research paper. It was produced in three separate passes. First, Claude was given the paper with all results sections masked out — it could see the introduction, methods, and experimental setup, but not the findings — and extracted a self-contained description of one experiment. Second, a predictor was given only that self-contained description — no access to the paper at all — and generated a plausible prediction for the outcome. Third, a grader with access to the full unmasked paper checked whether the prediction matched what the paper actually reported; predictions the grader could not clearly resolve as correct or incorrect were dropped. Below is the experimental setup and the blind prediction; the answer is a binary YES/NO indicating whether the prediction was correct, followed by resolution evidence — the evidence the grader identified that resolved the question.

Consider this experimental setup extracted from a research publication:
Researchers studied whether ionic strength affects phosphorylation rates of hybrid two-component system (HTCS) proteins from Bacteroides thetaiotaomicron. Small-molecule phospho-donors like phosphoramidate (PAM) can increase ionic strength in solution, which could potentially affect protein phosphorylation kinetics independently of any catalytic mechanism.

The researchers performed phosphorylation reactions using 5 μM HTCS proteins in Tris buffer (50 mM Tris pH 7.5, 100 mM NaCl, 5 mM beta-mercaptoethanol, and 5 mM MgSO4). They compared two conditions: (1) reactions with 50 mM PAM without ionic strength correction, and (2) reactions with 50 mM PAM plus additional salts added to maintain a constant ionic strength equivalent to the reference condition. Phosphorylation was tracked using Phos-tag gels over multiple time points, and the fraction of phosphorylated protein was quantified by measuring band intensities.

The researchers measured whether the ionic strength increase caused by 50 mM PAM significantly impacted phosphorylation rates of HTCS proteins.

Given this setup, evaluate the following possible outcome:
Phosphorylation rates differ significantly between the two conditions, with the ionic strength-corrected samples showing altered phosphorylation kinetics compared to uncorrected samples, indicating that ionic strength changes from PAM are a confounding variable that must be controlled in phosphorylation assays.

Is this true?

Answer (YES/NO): NO